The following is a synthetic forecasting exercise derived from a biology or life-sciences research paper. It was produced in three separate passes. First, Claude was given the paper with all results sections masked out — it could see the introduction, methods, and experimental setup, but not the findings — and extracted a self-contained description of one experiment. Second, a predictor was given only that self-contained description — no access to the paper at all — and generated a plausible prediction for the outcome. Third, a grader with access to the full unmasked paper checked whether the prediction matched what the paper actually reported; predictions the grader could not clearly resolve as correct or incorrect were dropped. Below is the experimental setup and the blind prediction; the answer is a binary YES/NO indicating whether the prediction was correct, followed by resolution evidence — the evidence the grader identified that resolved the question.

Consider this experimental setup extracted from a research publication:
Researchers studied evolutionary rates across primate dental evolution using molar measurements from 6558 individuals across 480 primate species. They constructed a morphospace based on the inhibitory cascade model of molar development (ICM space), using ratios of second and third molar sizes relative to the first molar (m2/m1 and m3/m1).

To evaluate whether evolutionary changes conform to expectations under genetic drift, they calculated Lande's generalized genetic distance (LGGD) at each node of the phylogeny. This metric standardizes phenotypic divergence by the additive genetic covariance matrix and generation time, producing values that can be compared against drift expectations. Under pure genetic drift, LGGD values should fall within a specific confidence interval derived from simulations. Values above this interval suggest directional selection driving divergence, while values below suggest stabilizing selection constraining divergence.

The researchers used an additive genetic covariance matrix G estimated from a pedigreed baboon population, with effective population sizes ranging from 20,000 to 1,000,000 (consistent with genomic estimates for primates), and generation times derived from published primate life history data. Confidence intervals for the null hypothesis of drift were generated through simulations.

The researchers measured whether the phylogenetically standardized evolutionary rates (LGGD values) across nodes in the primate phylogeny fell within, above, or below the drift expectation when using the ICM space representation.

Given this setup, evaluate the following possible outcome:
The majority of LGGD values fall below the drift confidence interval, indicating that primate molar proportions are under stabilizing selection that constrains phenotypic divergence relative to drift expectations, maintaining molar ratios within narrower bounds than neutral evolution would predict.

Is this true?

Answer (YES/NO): NO